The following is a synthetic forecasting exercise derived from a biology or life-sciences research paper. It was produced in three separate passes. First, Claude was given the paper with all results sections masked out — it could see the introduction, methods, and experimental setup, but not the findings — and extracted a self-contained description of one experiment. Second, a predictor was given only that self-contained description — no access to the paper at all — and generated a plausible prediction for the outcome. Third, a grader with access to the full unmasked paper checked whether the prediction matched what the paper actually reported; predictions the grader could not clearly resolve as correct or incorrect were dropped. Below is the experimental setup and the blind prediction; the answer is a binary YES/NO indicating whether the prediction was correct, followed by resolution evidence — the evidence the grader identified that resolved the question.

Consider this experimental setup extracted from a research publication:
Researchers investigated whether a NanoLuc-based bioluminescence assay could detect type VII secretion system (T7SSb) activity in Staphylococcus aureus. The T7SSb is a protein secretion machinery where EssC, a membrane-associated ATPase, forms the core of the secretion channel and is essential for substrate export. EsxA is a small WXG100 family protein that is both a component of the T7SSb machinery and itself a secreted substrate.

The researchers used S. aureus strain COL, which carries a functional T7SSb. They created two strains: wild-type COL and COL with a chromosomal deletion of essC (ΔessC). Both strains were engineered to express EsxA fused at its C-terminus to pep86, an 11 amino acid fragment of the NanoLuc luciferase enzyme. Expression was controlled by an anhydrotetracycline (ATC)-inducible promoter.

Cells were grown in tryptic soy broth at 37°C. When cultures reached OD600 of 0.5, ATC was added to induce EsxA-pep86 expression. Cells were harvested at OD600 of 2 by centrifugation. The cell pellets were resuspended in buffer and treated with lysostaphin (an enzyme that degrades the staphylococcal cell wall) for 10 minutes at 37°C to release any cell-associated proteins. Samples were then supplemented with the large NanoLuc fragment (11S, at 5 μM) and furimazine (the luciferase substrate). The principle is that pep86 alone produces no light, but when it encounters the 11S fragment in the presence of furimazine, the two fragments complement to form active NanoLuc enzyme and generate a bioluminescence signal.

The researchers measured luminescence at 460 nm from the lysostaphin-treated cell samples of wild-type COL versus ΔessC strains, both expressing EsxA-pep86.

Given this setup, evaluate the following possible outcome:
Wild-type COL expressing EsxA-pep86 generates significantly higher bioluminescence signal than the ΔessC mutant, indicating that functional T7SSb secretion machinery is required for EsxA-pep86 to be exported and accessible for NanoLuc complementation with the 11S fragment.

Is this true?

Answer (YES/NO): NO